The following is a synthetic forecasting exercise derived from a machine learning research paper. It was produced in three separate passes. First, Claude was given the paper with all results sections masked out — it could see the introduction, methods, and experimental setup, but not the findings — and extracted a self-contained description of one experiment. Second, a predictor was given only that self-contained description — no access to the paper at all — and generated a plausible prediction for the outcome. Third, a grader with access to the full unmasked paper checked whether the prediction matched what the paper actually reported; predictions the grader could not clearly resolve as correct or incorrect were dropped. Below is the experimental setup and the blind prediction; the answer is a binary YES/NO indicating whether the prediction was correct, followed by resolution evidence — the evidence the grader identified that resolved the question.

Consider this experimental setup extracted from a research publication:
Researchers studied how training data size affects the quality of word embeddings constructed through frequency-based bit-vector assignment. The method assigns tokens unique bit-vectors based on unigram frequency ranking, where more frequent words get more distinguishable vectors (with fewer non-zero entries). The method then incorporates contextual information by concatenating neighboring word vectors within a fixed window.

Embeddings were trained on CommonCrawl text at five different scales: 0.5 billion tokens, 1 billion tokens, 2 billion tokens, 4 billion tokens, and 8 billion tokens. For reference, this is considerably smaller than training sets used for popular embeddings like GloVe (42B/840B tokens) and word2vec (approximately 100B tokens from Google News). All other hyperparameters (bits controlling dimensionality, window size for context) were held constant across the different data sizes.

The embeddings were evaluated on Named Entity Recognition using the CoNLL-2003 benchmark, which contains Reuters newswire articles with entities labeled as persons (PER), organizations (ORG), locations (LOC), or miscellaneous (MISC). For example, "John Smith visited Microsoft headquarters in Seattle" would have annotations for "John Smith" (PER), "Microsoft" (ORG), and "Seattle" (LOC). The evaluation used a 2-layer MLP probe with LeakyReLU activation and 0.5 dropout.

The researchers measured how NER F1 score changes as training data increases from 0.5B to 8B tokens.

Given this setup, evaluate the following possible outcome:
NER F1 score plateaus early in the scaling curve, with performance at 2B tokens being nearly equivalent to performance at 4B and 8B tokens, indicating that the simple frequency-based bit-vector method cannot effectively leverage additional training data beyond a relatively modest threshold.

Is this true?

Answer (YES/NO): NO